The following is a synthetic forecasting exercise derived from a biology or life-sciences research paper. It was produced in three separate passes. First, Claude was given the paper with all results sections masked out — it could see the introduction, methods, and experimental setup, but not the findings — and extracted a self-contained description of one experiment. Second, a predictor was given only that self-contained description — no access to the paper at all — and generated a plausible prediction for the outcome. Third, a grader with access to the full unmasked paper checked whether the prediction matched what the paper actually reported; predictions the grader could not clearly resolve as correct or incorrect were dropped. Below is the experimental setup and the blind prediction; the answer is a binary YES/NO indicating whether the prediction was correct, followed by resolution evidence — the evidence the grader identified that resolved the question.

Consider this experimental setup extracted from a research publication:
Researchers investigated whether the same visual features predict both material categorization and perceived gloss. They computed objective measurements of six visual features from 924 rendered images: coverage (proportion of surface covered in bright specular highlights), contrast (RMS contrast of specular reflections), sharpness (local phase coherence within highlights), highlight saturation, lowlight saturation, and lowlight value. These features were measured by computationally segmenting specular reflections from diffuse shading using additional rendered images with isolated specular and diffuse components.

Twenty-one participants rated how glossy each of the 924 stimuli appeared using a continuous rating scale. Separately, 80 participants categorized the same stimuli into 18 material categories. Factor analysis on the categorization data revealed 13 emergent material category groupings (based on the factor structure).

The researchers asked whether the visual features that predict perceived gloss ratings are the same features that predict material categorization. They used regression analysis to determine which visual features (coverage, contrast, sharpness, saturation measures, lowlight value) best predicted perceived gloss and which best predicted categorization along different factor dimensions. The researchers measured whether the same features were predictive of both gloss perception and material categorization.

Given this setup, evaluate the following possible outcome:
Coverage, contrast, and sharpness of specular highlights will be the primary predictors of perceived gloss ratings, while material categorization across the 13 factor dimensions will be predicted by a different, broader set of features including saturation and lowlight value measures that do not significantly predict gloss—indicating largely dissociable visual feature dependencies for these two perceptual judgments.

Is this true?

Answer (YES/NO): NO